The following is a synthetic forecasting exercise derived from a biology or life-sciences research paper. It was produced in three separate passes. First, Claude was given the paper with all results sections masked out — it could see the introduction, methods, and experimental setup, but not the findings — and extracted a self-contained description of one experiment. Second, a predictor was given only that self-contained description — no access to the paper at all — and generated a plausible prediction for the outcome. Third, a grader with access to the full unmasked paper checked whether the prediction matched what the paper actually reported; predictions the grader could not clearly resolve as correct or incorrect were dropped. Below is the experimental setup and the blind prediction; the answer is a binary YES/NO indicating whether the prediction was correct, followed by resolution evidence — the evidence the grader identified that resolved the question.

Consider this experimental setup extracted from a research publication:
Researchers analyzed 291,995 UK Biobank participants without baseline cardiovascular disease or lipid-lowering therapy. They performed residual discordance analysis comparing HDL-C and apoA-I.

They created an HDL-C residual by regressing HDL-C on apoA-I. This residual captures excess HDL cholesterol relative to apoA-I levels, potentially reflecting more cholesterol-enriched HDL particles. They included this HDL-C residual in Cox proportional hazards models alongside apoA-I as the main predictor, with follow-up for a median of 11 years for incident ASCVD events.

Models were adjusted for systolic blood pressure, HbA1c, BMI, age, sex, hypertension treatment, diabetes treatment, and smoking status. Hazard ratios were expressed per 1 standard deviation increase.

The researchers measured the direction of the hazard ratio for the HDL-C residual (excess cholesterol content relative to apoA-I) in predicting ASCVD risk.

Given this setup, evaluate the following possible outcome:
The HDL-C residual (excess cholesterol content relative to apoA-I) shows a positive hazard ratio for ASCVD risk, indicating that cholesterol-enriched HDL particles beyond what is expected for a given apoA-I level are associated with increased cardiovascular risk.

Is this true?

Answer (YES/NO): NO